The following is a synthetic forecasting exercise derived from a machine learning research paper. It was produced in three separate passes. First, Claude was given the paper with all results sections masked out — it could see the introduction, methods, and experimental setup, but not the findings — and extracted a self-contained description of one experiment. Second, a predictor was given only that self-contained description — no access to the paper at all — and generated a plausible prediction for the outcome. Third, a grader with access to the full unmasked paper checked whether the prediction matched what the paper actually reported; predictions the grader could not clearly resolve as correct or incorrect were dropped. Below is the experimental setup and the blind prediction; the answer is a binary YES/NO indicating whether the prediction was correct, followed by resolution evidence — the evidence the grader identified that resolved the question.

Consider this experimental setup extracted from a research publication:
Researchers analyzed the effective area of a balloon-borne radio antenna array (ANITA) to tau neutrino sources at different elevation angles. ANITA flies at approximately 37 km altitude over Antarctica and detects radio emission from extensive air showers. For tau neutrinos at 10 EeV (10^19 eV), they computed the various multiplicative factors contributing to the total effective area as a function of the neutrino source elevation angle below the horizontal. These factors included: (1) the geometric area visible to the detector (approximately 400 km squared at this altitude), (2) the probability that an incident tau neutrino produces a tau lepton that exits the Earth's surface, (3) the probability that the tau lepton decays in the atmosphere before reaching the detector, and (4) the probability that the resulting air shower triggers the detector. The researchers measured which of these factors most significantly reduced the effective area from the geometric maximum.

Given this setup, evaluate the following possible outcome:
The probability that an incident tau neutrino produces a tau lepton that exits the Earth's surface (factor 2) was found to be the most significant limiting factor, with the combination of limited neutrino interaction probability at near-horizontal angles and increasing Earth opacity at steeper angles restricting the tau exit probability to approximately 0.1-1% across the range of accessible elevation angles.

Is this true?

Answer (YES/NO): NO